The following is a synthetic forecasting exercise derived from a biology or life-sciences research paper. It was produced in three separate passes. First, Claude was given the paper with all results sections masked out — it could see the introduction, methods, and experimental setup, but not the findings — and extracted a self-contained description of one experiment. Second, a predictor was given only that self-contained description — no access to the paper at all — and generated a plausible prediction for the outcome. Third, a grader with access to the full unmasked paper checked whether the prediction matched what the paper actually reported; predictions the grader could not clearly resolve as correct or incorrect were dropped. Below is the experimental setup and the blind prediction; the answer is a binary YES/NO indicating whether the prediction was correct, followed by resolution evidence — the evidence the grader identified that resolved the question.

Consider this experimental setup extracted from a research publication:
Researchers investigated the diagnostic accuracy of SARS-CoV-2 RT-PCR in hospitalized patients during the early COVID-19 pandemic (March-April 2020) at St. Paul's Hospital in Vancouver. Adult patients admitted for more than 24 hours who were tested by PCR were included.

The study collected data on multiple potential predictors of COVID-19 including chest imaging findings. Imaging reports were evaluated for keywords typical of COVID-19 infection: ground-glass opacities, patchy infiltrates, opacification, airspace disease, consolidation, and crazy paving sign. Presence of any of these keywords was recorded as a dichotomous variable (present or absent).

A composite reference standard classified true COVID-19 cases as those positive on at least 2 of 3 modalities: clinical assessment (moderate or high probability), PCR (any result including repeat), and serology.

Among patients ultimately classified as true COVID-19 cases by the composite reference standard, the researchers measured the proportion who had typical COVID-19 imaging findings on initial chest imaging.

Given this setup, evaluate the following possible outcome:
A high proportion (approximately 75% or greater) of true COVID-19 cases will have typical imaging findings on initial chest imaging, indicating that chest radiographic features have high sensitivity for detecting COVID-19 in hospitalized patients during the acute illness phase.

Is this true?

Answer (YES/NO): YES